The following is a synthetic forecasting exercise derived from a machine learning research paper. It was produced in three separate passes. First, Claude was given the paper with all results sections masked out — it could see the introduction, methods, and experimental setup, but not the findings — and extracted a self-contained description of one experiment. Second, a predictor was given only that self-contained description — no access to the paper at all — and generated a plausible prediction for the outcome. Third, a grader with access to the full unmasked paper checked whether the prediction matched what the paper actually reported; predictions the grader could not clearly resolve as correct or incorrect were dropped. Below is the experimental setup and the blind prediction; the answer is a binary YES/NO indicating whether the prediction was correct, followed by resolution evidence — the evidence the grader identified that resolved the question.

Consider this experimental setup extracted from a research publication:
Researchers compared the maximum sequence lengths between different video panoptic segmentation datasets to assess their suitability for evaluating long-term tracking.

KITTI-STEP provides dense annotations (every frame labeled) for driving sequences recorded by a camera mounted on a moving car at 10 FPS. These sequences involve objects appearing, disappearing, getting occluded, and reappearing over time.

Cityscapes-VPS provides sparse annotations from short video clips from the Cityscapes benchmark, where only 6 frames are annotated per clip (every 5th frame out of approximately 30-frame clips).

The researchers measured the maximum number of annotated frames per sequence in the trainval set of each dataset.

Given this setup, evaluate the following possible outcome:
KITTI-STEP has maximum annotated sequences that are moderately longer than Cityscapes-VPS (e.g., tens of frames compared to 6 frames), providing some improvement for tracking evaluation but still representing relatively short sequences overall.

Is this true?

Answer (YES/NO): NO